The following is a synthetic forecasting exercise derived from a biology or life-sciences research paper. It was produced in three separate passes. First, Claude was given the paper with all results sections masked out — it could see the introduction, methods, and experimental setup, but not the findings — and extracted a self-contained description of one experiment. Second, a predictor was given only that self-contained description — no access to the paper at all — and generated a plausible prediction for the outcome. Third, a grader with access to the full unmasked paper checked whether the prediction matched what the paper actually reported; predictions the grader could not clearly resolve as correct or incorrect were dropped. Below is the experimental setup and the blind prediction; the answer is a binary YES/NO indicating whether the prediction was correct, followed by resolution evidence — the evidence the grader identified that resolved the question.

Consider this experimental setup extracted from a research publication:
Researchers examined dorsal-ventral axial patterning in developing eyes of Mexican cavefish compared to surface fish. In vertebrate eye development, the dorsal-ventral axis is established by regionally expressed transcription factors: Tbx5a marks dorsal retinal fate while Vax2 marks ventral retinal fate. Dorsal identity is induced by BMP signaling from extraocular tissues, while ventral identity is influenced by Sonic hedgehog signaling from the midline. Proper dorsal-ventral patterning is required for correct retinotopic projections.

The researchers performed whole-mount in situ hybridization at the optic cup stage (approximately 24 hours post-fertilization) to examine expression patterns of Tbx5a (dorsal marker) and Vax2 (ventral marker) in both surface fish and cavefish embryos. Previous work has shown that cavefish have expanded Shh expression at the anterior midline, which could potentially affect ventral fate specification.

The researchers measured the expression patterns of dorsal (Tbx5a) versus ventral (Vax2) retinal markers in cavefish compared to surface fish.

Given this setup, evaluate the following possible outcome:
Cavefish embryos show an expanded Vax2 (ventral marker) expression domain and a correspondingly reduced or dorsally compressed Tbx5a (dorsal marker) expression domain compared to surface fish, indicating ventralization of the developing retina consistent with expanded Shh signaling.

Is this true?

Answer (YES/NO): NO